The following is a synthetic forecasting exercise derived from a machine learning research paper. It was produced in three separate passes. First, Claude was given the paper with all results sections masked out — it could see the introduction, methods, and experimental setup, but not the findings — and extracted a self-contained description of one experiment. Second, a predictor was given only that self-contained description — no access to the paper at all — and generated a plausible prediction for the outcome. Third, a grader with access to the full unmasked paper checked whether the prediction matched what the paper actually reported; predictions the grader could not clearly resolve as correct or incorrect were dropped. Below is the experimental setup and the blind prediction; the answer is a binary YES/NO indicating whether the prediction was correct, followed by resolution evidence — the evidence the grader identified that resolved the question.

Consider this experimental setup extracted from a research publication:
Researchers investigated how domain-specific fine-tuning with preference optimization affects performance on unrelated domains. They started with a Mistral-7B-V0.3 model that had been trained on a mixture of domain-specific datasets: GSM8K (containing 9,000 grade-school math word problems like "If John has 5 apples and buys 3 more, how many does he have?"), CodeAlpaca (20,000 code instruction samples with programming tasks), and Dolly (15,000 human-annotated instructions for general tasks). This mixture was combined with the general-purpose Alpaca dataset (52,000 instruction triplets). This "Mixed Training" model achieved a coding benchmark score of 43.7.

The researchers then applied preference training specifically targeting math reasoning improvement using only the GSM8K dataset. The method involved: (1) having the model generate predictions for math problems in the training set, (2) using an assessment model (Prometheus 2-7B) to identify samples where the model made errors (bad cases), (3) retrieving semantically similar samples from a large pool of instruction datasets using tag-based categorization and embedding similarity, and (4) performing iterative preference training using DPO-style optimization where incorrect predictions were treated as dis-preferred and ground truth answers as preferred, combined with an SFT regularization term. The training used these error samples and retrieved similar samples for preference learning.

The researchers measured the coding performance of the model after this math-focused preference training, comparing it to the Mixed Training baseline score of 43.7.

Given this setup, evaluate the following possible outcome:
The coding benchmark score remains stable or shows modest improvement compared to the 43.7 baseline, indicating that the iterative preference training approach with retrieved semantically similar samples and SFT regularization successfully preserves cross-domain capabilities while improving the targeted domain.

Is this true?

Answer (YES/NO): YES